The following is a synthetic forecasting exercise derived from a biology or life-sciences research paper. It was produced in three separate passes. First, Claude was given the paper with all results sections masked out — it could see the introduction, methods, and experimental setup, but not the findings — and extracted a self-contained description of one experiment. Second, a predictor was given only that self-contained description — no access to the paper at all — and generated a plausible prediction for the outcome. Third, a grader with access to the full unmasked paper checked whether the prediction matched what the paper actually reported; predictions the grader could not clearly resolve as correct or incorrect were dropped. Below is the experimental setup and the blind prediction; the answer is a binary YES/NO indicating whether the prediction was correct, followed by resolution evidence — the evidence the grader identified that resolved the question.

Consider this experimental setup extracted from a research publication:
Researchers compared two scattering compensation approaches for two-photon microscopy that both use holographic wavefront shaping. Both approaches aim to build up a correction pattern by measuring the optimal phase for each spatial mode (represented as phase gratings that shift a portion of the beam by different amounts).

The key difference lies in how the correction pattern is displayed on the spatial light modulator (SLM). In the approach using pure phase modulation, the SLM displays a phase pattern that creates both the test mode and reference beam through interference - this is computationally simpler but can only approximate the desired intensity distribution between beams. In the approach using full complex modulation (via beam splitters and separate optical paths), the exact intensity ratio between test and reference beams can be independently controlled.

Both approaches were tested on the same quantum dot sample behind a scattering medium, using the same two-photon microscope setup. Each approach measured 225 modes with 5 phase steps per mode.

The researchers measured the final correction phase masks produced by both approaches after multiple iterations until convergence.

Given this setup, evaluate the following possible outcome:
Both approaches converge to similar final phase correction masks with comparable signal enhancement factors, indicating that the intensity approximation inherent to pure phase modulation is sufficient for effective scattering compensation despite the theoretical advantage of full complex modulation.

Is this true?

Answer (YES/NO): NO